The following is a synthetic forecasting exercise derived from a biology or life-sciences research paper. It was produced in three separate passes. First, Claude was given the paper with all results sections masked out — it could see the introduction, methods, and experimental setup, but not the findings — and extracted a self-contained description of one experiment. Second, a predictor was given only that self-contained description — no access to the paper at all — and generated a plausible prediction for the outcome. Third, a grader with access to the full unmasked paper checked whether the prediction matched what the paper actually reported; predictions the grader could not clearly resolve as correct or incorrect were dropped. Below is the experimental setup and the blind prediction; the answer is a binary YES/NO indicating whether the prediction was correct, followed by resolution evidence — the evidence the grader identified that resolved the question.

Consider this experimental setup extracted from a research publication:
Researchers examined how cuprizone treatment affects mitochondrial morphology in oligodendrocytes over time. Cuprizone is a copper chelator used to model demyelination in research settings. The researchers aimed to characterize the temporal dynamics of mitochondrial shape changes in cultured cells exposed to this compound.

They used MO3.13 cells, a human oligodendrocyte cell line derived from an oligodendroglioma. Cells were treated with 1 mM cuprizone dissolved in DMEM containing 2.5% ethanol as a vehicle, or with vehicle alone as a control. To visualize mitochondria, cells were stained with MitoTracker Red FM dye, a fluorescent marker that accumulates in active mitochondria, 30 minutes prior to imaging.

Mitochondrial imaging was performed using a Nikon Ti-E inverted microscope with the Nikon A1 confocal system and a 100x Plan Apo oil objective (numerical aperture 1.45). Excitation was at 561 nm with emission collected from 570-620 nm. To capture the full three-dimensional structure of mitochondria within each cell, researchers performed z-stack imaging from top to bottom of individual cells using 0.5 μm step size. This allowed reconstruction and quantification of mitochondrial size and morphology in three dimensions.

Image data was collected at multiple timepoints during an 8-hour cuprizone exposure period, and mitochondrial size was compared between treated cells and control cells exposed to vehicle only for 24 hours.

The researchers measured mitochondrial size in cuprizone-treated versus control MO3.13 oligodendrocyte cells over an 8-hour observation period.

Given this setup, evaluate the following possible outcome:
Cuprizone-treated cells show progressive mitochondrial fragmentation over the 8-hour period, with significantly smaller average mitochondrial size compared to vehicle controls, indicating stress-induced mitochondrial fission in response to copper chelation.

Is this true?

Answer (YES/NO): NO